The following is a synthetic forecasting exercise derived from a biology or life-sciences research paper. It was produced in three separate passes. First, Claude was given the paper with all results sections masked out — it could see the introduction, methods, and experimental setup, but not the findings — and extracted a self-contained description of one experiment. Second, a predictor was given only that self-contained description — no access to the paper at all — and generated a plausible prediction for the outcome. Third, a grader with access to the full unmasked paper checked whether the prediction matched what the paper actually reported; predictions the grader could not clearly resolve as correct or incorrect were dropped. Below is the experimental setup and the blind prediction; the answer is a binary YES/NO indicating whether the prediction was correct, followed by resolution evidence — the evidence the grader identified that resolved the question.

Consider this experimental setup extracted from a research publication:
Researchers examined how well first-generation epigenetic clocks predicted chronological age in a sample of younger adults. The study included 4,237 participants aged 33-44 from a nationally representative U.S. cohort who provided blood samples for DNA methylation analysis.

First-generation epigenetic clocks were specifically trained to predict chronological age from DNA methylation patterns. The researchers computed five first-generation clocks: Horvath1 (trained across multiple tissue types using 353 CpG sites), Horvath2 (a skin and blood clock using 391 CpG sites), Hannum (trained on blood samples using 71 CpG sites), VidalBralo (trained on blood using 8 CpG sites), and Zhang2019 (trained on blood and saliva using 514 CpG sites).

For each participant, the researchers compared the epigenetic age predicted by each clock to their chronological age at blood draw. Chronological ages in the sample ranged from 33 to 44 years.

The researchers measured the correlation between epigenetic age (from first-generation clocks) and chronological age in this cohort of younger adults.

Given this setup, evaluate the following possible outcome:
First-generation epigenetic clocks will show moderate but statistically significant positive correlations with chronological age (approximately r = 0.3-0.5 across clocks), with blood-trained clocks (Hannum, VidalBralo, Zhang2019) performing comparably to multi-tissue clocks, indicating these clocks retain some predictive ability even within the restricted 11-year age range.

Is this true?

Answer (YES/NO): NO